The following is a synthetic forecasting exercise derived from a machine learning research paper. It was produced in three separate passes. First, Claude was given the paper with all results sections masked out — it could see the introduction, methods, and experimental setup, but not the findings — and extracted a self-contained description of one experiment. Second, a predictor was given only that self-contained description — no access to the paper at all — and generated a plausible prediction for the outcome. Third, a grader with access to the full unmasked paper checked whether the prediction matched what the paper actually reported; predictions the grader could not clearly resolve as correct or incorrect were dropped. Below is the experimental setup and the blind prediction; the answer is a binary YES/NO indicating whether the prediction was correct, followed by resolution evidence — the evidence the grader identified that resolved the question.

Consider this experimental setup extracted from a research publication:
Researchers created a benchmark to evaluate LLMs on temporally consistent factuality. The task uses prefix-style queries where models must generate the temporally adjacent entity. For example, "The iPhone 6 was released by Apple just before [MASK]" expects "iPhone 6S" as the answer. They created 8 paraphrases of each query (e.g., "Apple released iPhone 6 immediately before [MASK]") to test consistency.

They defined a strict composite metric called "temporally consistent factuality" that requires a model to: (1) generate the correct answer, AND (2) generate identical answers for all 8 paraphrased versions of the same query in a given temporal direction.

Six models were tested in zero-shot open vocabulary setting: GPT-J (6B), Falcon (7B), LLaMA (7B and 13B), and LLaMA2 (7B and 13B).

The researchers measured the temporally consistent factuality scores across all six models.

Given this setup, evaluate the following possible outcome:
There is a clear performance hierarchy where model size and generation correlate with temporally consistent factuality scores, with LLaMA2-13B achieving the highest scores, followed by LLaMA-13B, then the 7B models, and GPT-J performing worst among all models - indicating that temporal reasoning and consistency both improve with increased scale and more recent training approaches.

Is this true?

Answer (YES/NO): NO